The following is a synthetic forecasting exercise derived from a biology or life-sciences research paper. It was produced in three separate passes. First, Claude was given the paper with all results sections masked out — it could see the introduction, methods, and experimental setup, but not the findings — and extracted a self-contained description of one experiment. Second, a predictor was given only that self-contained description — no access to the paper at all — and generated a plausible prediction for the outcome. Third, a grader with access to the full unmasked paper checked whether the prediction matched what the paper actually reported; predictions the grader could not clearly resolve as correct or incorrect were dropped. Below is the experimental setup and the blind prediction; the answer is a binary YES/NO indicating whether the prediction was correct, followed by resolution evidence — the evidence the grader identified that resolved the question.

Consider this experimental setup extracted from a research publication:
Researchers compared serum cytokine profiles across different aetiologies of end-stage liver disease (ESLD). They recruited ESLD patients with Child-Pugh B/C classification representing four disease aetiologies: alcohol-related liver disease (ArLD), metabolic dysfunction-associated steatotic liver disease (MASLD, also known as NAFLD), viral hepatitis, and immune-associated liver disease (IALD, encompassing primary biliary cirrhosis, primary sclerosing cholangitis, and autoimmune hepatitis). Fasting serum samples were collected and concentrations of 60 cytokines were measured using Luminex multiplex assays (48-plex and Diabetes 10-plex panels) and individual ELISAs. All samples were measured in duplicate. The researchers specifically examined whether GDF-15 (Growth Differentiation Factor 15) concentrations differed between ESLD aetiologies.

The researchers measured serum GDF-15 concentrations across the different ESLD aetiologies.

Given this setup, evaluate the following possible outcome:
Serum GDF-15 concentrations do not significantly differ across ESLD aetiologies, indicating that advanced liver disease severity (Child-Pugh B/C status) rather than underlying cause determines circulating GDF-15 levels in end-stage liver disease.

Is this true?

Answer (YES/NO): YES